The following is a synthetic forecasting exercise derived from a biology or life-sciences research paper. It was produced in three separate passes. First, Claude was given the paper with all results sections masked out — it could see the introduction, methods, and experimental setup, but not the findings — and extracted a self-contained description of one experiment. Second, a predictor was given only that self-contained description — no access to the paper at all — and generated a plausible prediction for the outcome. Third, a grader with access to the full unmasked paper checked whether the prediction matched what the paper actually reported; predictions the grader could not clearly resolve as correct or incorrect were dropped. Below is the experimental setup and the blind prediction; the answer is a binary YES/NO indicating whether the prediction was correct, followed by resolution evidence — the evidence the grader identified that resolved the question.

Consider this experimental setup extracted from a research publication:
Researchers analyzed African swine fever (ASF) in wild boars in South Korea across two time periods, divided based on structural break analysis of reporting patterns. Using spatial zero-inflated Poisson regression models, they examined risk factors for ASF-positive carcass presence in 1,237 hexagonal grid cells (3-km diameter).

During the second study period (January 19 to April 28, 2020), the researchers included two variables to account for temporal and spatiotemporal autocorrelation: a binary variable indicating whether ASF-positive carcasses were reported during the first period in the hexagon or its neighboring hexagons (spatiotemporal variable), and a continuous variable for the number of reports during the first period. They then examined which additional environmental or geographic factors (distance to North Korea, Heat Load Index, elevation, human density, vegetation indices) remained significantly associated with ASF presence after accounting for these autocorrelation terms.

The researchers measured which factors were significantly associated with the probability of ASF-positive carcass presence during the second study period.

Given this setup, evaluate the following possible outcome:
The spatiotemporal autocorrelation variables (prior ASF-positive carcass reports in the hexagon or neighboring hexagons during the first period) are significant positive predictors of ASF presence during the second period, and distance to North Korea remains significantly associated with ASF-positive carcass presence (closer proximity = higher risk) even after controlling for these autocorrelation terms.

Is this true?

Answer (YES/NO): NO